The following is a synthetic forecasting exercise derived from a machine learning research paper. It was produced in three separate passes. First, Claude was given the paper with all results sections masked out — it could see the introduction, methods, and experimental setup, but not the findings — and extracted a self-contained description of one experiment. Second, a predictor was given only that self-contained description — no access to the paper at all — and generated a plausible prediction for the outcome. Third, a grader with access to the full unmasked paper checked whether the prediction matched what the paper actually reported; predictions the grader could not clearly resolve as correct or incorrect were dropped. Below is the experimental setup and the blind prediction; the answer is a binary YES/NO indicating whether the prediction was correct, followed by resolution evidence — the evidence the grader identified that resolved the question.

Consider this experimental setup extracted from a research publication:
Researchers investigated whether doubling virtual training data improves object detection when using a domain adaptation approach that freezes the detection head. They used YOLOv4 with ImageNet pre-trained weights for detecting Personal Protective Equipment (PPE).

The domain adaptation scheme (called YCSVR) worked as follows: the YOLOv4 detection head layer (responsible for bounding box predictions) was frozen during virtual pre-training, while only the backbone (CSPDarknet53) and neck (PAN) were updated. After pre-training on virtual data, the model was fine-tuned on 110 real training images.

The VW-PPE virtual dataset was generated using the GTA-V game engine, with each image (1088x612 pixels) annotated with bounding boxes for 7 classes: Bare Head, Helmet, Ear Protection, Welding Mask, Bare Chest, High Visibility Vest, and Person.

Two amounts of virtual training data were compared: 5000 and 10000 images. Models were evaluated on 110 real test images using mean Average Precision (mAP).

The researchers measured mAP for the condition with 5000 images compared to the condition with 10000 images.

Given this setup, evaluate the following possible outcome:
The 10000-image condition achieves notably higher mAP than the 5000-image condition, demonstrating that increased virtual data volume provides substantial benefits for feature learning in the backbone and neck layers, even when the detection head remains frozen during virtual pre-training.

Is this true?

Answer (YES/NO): NO